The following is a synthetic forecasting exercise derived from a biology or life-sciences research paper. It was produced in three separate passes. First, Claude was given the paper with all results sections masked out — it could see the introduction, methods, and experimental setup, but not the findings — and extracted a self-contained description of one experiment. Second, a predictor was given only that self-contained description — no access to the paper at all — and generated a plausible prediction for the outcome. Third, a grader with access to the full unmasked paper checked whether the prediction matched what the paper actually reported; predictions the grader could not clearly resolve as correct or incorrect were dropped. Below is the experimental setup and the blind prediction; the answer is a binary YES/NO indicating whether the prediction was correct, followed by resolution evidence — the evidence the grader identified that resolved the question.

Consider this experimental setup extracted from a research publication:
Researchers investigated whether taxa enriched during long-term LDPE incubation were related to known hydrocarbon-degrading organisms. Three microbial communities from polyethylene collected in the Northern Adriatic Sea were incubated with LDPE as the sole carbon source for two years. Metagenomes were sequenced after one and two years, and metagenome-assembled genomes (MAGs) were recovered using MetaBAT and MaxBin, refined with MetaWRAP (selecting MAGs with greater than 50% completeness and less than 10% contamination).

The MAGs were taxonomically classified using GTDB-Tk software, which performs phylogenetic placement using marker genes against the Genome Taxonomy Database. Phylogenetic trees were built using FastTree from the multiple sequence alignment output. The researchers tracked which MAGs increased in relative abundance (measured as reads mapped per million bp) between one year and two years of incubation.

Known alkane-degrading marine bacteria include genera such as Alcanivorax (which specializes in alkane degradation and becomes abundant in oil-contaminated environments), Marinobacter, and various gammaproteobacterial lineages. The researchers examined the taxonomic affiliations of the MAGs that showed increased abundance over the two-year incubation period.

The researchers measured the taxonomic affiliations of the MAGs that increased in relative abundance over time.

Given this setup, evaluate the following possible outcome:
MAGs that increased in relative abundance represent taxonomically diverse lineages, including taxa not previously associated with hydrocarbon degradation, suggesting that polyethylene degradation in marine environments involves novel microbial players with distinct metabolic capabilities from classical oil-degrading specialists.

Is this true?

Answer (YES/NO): NO